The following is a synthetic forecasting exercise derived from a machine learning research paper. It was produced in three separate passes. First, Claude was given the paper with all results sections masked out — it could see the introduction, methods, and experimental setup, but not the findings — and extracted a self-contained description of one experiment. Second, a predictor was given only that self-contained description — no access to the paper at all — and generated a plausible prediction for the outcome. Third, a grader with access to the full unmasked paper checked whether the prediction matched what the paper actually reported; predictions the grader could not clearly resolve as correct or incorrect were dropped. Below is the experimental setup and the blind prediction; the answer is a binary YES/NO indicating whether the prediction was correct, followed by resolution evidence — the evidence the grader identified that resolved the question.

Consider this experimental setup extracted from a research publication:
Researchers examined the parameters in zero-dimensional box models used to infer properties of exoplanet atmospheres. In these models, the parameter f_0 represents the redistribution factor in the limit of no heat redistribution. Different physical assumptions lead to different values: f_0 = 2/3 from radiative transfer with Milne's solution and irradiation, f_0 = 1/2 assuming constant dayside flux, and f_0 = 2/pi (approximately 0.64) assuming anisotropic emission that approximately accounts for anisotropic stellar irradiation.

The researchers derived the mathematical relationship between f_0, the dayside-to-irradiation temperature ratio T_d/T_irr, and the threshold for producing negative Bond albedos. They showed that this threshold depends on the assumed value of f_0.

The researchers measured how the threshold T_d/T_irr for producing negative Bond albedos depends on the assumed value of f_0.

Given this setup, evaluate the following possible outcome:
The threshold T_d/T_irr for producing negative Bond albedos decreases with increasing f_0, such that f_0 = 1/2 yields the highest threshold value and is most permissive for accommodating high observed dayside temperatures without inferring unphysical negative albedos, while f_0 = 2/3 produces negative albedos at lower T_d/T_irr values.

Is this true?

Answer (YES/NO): NO